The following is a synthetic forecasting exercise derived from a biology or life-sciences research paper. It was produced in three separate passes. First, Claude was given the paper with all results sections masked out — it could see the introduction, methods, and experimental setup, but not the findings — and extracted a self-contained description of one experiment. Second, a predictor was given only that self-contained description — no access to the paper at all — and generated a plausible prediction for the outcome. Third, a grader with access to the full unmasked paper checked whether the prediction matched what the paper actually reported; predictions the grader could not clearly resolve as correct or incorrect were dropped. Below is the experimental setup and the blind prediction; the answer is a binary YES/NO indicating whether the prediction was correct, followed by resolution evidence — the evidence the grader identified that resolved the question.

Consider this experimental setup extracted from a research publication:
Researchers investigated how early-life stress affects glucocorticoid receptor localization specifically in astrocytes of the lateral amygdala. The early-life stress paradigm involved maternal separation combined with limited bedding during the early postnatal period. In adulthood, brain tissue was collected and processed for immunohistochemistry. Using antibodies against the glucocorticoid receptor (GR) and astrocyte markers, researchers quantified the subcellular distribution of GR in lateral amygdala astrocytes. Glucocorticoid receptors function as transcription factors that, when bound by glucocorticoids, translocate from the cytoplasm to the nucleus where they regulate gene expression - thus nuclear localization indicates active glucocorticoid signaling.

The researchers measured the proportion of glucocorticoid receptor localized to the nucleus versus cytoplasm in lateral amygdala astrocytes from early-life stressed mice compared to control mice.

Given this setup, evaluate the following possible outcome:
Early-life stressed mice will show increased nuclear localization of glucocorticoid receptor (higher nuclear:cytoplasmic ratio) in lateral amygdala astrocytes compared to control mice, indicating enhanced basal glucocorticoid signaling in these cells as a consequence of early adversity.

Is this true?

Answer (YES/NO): YES